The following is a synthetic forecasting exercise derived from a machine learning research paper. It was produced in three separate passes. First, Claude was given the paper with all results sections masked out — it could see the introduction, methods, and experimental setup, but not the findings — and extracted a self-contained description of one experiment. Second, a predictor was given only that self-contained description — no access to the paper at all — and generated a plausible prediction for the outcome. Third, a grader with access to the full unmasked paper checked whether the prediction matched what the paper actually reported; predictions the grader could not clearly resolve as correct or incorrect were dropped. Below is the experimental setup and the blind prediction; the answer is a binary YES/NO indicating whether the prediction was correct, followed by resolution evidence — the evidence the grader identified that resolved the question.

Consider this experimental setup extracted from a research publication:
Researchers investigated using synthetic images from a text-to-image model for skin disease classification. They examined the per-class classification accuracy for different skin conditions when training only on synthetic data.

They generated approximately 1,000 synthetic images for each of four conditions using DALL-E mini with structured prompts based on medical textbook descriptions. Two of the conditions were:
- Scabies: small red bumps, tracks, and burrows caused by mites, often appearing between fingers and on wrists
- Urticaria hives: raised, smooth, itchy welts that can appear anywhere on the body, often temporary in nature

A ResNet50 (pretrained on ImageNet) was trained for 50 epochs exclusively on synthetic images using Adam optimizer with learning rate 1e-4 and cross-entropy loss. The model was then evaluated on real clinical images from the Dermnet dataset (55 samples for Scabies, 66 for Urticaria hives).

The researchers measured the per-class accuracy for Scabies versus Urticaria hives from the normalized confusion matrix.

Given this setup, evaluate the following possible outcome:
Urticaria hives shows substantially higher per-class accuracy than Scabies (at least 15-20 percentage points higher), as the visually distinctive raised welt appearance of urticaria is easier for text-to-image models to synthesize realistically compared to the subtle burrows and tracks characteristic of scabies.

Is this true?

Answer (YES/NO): NO